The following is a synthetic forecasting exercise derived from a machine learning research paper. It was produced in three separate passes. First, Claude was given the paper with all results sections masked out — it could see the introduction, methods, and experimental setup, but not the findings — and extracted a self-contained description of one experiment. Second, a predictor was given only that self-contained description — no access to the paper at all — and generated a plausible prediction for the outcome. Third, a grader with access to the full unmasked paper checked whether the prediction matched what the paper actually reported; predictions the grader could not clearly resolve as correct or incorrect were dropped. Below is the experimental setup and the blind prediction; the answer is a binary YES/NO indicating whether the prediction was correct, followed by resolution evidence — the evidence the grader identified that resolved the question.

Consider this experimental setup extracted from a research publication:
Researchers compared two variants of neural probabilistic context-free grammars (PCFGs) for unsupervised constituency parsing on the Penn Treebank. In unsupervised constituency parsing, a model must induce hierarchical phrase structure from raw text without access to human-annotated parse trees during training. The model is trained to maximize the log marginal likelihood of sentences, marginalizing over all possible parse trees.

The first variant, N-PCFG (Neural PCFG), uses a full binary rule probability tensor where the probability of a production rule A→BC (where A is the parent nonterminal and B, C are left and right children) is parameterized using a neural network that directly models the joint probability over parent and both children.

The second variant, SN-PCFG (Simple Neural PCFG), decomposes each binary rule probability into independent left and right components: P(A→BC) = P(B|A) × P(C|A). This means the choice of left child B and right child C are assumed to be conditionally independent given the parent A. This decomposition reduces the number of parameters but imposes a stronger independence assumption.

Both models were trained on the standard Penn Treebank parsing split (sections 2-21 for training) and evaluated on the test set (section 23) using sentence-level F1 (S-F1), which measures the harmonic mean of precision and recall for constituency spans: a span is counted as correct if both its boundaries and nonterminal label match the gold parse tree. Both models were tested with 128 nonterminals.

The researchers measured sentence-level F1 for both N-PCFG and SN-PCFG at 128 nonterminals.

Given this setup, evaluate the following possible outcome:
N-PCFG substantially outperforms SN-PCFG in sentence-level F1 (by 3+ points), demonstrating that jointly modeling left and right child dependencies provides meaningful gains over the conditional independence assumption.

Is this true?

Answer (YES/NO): YES